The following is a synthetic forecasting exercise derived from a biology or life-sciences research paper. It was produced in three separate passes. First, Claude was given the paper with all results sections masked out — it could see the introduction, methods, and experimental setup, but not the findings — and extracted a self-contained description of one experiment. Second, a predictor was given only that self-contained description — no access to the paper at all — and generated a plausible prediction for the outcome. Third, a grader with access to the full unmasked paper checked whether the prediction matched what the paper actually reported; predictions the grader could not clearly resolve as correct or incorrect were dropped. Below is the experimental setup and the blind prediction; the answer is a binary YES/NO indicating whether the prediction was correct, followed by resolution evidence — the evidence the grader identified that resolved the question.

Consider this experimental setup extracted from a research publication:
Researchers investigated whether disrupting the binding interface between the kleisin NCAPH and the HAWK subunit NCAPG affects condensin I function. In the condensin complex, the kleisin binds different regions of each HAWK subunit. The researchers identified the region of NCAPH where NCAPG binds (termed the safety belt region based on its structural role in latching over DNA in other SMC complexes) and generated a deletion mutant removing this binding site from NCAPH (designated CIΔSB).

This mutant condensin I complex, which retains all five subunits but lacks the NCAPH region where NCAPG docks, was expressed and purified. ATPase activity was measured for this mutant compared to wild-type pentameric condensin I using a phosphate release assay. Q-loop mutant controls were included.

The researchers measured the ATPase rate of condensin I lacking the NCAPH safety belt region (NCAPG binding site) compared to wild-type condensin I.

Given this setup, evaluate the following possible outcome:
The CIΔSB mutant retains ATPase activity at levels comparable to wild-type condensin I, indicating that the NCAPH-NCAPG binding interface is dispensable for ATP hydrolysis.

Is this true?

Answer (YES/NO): YES